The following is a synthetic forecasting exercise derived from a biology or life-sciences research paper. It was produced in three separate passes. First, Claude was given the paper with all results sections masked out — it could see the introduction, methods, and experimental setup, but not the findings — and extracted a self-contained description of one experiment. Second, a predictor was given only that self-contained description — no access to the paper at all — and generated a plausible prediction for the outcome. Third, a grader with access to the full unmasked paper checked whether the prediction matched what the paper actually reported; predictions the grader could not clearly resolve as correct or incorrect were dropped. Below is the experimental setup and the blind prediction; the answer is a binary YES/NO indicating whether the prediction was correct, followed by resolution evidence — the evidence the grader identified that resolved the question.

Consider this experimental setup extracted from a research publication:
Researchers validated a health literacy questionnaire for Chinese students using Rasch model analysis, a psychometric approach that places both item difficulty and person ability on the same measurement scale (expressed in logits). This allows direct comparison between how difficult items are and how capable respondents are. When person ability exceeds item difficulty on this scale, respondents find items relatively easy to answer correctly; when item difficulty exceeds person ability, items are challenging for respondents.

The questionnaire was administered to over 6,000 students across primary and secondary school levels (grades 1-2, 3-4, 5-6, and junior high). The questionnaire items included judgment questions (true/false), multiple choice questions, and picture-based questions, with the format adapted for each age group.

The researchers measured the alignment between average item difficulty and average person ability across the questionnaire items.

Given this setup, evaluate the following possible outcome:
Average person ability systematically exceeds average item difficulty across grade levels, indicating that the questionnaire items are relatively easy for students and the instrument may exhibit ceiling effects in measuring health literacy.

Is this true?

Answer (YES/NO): YES